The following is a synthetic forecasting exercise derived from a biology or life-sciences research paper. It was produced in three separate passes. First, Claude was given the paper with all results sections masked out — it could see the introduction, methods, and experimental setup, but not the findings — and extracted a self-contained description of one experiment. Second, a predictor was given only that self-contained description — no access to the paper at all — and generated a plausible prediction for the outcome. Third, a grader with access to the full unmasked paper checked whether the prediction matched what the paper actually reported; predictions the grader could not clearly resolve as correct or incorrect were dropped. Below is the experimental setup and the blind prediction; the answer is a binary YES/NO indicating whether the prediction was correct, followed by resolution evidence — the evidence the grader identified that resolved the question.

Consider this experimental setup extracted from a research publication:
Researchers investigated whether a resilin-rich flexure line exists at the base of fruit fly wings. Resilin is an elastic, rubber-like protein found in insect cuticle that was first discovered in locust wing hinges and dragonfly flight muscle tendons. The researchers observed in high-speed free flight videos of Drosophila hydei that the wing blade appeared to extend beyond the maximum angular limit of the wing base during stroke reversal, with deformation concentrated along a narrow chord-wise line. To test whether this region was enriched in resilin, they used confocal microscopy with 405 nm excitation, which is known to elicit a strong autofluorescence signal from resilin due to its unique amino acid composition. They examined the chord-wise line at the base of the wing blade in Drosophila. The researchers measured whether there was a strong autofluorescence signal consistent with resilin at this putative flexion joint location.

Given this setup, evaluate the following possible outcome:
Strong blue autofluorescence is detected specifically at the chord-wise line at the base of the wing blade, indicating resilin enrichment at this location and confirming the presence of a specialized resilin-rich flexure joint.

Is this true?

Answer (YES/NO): YES